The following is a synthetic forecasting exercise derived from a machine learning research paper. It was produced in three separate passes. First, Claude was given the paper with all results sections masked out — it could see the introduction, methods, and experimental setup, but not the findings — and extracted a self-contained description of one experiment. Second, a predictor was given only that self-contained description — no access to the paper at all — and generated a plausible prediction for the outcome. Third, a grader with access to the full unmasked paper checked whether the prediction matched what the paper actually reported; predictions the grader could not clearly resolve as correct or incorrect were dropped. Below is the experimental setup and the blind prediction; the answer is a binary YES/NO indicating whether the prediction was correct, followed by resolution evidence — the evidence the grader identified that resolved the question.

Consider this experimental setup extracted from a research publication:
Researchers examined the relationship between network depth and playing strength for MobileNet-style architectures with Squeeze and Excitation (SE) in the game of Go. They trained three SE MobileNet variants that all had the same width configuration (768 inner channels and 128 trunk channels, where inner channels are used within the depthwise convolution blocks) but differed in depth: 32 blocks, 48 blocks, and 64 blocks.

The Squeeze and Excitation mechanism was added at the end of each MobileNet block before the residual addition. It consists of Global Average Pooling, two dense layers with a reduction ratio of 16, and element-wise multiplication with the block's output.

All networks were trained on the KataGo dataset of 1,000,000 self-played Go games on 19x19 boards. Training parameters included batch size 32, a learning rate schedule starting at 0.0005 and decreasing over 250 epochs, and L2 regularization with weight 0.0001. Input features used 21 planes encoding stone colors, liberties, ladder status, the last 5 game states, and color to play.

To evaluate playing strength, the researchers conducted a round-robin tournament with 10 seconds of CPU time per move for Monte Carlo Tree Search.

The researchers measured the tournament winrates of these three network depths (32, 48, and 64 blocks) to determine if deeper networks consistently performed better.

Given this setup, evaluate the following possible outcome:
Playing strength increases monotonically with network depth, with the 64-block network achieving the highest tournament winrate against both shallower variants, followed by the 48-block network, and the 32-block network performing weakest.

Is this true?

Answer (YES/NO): NO